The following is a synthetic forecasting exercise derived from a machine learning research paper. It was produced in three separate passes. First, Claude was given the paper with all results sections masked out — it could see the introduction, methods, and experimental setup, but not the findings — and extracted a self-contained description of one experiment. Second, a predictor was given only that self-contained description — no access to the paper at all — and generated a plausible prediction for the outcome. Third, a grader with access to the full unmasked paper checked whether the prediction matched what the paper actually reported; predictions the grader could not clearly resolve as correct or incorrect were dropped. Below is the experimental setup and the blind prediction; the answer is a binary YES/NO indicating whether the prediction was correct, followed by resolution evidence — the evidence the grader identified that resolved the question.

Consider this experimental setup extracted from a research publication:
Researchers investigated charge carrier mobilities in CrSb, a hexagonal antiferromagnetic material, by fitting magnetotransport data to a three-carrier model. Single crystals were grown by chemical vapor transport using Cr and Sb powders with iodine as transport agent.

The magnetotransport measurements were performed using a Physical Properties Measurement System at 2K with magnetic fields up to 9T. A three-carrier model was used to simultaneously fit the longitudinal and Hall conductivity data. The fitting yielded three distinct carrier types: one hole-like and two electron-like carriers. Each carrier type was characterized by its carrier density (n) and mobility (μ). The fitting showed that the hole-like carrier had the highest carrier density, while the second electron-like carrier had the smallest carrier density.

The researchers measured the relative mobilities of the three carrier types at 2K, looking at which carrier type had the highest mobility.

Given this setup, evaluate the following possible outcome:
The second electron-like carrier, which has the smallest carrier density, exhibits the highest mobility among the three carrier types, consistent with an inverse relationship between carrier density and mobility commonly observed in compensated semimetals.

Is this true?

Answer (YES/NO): YES